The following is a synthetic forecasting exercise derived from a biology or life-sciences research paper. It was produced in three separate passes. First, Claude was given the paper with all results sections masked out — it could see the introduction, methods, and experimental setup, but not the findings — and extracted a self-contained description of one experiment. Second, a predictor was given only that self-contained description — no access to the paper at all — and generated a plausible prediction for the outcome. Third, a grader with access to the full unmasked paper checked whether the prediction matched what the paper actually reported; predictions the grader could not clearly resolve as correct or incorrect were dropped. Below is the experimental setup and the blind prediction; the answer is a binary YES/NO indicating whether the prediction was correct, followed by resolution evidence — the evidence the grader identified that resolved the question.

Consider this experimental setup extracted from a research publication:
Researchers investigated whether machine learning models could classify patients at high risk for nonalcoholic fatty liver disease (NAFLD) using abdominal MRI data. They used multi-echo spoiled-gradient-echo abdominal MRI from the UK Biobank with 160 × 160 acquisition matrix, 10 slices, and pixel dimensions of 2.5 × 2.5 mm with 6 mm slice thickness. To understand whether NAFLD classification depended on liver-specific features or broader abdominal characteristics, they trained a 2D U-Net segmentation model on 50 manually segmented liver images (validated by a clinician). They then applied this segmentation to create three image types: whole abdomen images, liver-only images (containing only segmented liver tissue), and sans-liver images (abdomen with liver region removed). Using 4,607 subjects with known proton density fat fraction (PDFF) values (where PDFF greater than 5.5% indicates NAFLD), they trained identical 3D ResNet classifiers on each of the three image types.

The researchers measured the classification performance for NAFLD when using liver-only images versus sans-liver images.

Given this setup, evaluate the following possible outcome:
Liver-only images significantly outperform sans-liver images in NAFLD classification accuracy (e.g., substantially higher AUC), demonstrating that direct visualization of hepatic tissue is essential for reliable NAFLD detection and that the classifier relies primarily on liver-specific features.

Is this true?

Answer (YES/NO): NO